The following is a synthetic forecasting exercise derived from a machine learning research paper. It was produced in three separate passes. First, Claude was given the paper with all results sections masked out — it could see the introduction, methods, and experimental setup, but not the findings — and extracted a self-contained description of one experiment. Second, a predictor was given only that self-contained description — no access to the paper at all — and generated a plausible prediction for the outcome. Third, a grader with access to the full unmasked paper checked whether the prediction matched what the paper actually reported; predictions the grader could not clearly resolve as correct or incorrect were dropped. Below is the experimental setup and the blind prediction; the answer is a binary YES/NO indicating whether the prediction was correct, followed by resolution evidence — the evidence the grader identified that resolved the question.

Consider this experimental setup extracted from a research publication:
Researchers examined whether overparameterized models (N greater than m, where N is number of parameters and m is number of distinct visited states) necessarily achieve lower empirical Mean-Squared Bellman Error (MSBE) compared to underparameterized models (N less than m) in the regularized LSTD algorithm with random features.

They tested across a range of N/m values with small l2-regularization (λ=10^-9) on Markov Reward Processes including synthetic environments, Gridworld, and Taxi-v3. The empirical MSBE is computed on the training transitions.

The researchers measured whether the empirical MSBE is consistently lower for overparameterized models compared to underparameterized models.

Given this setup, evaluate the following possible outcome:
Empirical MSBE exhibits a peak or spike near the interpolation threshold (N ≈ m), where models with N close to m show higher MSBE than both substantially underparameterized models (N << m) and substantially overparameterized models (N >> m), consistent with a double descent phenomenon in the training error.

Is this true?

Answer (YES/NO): NO